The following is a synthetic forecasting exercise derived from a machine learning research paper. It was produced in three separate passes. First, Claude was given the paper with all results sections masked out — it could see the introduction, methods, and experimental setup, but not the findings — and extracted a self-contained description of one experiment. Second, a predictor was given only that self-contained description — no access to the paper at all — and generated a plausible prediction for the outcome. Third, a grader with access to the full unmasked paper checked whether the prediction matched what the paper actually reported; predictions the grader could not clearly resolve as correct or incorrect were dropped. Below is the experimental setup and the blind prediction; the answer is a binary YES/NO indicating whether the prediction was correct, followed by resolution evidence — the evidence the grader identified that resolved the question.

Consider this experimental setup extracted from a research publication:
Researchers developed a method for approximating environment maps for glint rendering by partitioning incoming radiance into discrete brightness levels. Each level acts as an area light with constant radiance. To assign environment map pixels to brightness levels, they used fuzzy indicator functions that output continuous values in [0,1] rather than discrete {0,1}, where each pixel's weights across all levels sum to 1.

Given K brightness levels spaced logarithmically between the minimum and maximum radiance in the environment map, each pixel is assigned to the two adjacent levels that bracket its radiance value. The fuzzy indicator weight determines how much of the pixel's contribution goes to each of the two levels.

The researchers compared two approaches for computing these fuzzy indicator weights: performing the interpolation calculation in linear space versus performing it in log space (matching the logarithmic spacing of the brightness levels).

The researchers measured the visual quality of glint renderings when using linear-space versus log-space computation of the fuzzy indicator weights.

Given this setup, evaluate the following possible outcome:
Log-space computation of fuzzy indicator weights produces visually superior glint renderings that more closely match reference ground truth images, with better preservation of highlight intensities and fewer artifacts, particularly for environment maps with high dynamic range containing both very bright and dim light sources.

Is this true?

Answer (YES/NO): NO